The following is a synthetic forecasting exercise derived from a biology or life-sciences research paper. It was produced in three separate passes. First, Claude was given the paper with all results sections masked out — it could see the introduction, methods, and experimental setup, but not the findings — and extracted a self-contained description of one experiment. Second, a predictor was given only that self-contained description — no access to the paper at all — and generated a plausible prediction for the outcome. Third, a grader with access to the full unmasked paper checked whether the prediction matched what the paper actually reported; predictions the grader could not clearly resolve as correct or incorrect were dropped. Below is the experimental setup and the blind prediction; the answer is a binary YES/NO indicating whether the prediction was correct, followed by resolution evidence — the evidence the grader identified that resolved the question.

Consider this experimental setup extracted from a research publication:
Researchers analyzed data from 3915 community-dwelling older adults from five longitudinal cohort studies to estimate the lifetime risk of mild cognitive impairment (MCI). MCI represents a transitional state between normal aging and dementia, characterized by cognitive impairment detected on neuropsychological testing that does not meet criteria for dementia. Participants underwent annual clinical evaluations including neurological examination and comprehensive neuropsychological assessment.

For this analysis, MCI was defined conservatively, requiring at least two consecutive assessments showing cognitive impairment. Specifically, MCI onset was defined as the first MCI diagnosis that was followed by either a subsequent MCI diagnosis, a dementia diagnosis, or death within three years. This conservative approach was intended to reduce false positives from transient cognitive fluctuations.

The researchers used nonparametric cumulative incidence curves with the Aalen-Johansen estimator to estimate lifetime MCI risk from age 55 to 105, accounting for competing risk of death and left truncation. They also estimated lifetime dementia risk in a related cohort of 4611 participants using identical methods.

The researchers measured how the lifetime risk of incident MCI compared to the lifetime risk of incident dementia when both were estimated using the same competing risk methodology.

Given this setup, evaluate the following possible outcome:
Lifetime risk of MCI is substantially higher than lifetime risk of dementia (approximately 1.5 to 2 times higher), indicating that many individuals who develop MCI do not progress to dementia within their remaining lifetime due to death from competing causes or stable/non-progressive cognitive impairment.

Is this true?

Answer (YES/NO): NO